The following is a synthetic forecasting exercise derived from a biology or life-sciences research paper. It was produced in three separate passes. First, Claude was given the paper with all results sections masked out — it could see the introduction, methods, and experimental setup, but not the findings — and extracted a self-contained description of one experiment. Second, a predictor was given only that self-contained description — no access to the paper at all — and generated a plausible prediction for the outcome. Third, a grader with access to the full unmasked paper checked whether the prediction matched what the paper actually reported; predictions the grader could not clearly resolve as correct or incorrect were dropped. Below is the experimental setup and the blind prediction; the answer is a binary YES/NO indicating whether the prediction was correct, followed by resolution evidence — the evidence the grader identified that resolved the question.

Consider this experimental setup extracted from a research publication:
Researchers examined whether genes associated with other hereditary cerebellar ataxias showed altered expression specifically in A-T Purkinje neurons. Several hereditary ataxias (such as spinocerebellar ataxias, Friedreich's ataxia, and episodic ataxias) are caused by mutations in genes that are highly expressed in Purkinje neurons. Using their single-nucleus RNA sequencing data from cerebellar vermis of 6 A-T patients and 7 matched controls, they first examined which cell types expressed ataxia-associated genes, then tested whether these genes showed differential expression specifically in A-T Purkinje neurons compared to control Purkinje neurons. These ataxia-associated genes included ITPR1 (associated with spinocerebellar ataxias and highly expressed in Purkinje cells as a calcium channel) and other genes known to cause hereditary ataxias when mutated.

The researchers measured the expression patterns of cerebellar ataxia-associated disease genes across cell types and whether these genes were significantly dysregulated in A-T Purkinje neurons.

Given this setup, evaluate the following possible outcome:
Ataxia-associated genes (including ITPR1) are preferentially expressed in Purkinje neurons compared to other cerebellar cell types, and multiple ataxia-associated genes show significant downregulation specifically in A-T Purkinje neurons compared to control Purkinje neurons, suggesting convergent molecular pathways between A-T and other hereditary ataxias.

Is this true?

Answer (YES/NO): YES